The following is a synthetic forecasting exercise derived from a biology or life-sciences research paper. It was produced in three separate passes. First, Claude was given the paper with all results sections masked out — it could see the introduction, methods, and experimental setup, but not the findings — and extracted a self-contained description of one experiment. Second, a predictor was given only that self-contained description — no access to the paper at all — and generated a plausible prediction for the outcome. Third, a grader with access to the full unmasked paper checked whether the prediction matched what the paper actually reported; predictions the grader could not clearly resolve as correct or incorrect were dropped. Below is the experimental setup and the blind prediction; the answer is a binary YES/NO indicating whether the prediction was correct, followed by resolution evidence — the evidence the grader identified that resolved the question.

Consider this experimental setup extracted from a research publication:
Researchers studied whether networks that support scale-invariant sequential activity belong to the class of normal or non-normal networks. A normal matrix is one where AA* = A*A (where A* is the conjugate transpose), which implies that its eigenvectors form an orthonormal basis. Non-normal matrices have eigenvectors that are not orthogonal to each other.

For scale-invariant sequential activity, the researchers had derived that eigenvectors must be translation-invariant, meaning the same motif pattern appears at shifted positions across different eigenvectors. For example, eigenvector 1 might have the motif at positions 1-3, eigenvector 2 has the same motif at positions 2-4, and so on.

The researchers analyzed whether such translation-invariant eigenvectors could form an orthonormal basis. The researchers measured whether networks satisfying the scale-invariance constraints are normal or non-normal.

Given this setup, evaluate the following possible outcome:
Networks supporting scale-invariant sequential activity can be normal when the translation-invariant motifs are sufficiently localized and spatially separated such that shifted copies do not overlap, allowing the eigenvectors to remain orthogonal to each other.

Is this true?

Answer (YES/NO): NO